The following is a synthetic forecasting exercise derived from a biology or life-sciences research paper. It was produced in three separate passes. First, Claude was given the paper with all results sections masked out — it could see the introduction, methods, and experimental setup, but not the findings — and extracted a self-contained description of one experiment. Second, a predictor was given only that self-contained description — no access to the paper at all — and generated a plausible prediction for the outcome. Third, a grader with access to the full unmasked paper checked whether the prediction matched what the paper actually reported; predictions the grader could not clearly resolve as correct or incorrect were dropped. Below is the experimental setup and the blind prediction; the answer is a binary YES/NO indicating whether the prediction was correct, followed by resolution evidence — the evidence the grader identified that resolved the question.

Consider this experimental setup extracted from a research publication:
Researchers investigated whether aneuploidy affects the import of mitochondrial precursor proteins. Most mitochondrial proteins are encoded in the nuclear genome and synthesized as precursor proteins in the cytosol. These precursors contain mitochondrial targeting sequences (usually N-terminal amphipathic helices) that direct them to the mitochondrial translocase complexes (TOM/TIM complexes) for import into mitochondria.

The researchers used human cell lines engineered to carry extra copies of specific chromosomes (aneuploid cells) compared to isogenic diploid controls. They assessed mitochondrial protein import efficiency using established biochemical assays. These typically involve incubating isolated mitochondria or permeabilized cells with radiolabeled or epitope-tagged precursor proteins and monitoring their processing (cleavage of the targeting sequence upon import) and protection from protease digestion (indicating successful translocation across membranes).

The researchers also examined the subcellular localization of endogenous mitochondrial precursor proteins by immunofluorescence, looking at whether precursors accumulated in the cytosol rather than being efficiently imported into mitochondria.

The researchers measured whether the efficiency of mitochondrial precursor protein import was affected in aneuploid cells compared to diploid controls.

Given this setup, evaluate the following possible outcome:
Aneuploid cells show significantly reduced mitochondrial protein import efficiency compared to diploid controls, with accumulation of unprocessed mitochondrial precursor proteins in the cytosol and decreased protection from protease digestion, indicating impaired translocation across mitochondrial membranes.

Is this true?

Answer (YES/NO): YES